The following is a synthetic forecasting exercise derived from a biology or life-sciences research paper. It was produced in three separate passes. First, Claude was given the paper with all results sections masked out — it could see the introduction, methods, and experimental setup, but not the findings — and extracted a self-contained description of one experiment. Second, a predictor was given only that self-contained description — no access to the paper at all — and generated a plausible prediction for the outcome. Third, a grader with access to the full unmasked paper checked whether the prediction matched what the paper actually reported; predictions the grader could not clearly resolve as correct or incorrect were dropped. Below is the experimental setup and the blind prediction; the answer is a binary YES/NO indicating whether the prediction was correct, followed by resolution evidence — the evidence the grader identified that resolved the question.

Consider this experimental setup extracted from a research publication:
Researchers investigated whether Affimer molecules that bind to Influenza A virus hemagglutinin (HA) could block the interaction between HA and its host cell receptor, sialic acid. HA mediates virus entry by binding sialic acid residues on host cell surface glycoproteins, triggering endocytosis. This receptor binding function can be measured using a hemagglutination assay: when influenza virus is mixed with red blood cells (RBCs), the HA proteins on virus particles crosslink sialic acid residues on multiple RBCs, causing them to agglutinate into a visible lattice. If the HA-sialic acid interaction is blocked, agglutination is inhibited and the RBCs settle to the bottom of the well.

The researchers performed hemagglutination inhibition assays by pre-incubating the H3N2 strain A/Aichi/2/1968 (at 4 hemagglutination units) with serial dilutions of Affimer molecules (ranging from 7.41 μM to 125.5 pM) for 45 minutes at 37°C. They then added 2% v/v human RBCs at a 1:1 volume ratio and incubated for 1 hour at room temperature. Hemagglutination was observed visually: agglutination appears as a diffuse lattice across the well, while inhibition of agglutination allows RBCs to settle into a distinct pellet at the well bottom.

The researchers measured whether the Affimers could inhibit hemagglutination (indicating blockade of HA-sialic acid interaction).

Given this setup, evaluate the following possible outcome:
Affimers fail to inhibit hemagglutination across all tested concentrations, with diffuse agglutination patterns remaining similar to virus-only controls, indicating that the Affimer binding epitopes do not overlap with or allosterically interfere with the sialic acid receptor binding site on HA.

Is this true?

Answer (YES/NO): NO